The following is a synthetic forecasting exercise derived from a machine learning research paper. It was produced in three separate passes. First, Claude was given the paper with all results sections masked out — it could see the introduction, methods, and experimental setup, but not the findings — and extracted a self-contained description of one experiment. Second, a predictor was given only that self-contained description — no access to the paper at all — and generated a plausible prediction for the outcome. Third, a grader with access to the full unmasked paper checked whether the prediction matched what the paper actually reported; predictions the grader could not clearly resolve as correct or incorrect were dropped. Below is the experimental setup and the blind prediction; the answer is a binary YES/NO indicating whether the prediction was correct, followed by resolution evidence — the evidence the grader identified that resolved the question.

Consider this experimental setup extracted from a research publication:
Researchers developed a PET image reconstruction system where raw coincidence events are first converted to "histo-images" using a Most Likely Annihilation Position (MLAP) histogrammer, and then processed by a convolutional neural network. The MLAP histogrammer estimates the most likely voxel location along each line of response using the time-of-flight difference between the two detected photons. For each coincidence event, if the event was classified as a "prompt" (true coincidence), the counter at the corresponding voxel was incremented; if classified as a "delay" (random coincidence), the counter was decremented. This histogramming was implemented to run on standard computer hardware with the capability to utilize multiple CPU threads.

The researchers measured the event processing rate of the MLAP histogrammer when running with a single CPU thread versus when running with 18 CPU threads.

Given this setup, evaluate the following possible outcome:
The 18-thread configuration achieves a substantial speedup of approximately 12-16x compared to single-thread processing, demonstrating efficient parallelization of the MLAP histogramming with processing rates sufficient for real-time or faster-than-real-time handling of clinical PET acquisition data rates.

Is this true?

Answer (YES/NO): NO